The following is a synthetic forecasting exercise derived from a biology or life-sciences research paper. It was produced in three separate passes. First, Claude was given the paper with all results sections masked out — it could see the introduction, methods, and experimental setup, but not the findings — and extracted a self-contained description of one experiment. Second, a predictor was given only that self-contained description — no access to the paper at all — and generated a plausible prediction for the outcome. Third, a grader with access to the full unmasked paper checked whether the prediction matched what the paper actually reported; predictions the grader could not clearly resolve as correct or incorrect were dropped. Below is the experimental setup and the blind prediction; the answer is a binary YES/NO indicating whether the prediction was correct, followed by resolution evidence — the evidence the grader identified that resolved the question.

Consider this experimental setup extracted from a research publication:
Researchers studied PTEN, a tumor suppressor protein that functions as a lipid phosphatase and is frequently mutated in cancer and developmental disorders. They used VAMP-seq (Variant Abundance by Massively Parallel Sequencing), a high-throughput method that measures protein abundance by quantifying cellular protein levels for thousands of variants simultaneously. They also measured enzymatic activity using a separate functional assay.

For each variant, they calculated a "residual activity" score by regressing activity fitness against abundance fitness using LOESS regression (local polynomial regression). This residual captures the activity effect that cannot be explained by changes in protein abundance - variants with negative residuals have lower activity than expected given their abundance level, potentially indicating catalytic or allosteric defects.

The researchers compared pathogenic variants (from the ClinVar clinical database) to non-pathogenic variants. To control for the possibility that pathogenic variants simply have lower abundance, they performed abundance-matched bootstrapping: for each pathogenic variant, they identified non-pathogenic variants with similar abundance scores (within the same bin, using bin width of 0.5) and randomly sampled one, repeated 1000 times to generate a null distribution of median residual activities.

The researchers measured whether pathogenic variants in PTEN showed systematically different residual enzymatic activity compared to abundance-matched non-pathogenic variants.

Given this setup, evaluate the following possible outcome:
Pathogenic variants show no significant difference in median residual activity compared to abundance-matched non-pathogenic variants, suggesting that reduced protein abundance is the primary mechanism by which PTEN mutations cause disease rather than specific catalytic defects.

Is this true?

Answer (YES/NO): NO